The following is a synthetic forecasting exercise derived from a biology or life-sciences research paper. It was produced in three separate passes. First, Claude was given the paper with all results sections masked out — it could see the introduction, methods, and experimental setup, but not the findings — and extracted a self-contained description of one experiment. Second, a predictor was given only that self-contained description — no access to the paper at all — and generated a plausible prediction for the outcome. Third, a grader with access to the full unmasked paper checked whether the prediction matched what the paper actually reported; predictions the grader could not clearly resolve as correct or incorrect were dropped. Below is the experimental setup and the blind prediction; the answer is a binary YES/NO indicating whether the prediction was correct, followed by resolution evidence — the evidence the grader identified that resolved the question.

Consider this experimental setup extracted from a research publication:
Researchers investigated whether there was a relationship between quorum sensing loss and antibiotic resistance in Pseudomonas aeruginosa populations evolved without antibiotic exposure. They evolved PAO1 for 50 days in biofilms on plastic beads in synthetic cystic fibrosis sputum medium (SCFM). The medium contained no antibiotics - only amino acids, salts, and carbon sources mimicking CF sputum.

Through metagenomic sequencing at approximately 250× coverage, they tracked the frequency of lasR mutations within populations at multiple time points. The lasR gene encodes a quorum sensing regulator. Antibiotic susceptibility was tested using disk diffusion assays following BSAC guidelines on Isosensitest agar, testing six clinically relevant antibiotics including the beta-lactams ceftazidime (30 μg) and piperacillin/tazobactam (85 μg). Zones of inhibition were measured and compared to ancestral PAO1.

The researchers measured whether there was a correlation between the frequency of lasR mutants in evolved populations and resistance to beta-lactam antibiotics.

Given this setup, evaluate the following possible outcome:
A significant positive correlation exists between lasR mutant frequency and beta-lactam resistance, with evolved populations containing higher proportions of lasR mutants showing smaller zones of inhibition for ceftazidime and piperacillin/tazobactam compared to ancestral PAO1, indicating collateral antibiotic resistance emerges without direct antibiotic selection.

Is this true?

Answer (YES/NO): YES